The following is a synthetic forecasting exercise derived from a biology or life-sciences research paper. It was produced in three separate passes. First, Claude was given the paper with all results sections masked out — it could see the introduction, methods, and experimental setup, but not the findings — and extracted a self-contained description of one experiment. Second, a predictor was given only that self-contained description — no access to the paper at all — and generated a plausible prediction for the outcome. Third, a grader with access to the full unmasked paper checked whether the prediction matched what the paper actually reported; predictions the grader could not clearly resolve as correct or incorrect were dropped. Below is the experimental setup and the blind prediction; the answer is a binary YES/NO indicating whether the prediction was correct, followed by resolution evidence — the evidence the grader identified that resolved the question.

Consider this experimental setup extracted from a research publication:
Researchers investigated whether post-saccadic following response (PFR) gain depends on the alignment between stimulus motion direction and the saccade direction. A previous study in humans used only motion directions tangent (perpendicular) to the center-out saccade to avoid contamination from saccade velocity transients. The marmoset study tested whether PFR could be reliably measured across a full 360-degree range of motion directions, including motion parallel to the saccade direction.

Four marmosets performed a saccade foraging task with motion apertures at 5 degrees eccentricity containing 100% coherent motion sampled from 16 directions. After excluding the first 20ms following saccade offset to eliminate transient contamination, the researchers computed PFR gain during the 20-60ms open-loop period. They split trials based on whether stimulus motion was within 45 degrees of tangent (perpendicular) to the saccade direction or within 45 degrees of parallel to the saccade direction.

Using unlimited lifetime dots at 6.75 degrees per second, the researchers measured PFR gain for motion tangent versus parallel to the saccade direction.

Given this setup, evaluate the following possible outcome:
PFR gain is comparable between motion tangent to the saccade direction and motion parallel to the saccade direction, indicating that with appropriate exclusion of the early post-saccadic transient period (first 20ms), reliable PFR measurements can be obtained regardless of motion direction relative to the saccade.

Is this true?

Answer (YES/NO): YES